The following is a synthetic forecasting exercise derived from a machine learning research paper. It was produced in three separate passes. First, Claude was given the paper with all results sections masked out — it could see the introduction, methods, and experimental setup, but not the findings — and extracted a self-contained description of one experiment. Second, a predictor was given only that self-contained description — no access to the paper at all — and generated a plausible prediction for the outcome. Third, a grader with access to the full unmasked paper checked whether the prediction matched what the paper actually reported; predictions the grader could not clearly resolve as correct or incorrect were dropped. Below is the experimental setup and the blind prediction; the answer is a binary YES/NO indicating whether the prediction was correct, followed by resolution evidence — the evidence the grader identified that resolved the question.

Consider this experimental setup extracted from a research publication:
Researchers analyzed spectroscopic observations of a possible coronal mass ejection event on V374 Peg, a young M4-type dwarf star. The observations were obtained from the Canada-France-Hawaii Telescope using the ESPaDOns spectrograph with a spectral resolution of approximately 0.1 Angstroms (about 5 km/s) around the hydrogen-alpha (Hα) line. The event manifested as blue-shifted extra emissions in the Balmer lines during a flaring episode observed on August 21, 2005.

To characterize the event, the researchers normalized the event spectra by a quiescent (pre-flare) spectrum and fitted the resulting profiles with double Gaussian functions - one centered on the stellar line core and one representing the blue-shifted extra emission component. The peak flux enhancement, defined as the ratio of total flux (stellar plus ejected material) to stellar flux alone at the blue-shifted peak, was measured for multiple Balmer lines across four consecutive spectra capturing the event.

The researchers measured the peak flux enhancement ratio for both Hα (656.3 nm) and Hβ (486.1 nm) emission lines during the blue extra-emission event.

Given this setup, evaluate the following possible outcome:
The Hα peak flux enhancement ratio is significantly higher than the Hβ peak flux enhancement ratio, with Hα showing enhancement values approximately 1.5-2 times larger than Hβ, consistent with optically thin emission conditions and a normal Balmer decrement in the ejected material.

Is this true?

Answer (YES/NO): NO